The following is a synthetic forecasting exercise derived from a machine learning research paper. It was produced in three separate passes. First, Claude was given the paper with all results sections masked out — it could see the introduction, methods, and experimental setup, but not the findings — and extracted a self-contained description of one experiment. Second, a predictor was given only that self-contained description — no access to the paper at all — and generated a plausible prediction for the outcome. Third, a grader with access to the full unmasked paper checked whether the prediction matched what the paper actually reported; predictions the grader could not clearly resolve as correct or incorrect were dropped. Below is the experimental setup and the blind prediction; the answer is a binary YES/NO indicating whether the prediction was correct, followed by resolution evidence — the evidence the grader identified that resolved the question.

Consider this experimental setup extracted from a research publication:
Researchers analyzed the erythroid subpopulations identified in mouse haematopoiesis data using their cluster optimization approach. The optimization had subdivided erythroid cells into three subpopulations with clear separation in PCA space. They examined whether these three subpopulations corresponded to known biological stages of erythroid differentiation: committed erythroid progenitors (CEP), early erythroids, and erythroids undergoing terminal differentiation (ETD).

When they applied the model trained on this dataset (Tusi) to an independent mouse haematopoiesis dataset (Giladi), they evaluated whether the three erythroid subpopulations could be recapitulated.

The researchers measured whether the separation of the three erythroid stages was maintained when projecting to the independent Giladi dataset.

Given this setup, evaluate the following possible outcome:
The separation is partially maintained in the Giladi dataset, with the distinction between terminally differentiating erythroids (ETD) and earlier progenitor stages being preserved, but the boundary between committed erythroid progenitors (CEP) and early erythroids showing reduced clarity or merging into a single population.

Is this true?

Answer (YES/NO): NO